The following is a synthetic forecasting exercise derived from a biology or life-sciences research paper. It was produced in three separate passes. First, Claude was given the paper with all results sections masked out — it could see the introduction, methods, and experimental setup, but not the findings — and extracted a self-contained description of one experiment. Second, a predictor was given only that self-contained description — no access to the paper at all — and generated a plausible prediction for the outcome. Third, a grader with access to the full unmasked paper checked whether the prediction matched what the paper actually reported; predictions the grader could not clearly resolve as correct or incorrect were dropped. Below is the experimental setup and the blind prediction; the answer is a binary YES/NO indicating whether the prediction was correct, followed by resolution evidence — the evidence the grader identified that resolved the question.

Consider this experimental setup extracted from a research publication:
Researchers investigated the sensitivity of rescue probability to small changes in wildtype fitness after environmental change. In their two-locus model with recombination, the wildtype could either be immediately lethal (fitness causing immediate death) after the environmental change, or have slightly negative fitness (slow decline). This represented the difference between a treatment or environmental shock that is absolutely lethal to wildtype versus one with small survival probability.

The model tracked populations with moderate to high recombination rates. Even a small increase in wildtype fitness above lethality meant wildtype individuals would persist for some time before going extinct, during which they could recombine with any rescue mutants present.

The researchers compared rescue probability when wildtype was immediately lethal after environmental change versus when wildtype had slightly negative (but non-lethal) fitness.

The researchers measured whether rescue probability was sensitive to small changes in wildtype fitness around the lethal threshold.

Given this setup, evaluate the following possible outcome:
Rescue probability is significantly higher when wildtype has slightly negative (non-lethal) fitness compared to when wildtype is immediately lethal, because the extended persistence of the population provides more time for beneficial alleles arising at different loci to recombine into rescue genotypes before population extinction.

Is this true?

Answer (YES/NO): NO